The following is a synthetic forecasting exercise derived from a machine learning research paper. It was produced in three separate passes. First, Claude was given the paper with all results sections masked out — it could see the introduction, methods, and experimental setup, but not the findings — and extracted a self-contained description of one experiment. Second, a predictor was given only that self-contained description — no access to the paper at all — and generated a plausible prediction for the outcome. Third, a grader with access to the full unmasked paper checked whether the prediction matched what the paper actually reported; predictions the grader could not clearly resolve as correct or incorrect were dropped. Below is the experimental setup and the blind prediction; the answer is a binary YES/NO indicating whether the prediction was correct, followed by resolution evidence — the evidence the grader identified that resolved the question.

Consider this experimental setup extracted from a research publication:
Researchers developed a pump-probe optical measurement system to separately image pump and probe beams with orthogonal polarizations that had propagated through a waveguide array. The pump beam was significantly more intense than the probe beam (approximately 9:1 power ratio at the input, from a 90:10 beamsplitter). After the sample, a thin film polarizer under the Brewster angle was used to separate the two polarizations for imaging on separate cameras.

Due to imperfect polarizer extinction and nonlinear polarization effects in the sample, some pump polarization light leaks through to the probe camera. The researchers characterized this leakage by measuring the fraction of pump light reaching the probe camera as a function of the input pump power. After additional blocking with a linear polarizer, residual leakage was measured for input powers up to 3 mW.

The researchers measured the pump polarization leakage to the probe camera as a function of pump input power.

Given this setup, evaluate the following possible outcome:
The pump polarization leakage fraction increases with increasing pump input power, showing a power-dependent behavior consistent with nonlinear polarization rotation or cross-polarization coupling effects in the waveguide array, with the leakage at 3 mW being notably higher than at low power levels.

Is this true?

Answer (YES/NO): YES